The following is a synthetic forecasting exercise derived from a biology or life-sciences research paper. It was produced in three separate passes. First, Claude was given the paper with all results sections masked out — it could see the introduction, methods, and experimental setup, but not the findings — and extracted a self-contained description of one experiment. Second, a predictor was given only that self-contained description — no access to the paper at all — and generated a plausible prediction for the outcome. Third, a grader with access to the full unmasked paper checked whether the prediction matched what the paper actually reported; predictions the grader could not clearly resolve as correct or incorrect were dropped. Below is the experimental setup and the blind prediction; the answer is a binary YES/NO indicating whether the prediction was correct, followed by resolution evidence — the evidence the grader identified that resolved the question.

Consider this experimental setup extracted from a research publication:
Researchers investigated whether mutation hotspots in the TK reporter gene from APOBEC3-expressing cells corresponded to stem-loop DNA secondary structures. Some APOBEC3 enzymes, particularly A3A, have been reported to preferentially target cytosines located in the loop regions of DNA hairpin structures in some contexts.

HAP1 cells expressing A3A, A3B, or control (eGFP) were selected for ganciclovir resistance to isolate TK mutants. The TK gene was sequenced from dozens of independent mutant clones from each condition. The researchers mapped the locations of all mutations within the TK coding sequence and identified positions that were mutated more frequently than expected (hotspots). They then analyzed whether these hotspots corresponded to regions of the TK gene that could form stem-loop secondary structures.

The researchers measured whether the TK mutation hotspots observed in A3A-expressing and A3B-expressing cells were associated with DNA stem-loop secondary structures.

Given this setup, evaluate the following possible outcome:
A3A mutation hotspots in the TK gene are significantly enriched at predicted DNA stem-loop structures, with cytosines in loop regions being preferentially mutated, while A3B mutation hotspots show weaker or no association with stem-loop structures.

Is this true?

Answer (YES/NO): NO